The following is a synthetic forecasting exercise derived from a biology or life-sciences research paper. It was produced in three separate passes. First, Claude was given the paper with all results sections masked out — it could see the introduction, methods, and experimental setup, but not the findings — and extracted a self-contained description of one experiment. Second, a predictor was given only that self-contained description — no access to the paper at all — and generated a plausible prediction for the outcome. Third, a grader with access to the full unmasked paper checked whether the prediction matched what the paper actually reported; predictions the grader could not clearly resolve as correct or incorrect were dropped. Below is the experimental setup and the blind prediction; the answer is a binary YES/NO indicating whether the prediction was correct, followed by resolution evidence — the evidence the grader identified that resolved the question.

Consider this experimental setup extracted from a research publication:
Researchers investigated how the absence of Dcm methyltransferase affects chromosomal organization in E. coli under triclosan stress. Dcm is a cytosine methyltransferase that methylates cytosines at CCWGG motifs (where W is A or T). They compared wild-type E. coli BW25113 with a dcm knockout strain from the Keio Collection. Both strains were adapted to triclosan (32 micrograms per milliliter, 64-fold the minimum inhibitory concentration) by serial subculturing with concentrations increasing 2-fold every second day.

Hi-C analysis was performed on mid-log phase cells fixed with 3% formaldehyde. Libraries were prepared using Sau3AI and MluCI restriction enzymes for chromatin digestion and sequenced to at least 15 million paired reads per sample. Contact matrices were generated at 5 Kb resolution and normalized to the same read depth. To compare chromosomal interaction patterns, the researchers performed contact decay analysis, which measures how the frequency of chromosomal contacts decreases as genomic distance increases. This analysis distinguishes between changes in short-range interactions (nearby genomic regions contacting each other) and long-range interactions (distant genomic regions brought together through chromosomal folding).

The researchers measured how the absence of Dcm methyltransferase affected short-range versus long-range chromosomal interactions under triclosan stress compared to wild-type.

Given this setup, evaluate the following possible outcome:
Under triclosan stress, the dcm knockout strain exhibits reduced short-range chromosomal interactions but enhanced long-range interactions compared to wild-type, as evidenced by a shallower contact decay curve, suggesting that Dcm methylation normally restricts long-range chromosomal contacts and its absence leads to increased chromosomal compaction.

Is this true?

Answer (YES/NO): NO